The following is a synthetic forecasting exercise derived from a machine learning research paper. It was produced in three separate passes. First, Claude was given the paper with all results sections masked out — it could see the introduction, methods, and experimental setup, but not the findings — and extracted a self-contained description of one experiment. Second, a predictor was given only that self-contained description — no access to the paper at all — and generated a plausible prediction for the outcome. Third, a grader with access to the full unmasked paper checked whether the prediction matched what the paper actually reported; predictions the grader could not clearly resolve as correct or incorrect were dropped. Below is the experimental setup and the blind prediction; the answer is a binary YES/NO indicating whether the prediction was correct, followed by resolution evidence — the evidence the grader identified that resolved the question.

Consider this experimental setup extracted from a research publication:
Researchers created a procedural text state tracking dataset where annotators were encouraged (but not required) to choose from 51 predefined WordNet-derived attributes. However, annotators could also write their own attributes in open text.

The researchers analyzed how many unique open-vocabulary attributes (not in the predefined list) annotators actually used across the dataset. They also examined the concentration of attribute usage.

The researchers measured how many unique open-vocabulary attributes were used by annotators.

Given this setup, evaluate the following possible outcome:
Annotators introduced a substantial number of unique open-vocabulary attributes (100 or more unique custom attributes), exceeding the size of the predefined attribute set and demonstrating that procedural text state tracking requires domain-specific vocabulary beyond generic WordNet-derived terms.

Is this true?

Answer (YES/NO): YES